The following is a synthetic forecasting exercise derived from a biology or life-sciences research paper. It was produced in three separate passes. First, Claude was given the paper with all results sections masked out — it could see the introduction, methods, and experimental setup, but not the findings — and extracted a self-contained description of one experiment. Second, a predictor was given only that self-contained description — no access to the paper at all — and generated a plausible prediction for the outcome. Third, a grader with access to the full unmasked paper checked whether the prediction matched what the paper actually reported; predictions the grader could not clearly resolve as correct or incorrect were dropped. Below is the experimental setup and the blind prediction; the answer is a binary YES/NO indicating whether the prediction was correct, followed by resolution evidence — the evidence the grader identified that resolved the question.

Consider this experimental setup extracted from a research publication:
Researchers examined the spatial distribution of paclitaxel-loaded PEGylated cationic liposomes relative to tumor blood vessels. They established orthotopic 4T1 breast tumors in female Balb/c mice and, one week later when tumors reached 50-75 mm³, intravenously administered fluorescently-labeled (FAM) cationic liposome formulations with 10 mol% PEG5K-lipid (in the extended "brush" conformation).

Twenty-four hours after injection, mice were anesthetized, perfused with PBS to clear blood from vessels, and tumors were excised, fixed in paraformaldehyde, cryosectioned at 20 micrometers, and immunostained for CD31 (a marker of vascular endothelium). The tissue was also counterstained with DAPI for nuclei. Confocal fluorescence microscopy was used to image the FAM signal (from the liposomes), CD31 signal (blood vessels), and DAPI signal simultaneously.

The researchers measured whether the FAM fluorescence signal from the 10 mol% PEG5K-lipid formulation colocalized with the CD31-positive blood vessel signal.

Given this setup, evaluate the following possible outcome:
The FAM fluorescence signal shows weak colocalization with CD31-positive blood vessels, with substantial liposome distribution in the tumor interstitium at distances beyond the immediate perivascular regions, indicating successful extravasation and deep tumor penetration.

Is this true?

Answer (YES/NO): YES